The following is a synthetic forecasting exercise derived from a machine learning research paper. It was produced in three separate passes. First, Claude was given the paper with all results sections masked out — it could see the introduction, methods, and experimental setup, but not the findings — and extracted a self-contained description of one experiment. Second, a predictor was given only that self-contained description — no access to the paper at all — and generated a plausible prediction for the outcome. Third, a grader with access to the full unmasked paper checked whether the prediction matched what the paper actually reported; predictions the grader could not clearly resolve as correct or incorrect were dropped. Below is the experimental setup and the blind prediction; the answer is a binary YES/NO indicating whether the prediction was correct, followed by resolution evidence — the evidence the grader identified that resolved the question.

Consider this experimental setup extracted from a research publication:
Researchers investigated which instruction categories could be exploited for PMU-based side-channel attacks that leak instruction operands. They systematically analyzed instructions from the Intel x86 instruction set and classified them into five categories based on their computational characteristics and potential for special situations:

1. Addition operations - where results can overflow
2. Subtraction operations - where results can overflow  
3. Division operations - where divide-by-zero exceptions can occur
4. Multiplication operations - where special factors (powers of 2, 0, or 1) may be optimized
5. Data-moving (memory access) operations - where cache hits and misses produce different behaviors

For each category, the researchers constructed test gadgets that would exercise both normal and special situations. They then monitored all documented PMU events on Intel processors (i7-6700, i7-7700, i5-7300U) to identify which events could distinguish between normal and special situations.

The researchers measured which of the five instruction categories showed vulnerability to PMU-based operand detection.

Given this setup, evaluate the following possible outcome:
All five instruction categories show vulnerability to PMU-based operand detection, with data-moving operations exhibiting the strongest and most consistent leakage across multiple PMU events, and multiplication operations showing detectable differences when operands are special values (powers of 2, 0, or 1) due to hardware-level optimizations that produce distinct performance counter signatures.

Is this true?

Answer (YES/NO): NO